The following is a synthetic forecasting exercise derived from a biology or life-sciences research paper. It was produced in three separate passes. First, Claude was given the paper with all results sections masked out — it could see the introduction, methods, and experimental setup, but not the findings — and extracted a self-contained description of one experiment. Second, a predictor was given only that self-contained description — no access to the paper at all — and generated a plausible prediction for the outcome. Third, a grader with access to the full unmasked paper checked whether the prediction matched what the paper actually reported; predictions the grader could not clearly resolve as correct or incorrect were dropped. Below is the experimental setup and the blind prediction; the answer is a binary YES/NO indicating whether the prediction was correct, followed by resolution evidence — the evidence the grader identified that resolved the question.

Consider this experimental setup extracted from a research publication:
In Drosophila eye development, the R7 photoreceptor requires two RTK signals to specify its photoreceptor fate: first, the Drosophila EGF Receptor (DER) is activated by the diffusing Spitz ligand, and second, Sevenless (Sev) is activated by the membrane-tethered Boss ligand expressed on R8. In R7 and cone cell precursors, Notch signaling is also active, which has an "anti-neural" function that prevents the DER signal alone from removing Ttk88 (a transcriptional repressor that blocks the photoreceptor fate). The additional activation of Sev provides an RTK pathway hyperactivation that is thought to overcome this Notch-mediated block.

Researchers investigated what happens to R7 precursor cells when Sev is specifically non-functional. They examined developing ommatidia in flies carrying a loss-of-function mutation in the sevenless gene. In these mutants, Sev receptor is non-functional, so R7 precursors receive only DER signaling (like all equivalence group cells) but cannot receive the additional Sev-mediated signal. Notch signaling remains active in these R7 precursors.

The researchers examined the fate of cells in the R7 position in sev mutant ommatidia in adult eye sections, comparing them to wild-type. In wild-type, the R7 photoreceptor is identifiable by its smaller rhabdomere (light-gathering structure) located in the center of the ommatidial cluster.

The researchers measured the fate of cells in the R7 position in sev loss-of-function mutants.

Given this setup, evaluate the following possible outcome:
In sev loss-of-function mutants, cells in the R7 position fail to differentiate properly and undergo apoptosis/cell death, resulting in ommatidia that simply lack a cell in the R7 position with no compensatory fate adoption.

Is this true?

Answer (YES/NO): NO